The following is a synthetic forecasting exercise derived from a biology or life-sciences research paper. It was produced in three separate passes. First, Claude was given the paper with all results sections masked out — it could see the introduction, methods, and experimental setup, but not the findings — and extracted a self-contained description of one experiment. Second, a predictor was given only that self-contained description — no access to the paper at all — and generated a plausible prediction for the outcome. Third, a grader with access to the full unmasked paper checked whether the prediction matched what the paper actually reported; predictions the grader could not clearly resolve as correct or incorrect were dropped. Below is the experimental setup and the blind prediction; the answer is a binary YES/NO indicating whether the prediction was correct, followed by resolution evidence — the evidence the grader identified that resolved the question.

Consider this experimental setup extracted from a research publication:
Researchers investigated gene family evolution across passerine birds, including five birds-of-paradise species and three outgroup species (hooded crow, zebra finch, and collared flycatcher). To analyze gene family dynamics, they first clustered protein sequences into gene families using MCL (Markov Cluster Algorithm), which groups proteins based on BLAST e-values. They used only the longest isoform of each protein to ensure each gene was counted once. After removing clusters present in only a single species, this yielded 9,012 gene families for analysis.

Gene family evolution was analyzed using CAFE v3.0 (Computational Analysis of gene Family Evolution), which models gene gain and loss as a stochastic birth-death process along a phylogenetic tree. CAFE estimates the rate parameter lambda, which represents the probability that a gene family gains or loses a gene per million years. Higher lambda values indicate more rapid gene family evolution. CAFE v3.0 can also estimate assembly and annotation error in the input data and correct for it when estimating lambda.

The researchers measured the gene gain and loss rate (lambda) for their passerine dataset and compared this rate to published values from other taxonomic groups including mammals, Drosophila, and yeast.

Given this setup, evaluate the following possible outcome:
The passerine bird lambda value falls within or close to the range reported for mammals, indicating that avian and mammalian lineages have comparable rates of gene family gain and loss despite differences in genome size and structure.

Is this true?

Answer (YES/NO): NO